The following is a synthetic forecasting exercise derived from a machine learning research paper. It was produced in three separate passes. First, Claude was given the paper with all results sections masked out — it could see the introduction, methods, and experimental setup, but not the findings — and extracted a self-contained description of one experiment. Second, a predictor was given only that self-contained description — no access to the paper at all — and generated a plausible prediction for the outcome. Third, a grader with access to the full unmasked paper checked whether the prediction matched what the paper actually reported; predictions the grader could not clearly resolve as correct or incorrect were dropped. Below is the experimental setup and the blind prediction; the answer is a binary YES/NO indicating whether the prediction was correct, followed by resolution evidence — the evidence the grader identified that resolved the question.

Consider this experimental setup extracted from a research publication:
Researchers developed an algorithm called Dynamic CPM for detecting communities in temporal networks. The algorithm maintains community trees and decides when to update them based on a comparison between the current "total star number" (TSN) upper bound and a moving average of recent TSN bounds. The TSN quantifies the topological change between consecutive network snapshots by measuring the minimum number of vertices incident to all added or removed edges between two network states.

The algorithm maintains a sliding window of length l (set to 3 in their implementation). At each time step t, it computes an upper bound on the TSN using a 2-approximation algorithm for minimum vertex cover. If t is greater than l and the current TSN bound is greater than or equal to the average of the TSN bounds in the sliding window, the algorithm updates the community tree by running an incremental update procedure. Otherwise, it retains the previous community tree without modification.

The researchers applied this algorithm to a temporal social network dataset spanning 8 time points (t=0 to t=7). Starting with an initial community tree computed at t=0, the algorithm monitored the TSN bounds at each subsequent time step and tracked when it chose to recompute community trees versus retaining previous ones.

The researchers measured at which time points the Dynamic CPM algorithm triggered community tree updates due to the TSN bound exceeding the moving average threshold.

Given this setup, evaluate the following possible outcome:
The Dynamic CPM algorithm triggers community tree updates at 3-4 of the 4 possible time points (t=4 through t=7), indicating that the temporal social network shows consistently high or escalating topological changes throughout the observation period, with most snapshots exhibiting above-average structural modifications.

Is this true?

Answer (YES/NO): NO